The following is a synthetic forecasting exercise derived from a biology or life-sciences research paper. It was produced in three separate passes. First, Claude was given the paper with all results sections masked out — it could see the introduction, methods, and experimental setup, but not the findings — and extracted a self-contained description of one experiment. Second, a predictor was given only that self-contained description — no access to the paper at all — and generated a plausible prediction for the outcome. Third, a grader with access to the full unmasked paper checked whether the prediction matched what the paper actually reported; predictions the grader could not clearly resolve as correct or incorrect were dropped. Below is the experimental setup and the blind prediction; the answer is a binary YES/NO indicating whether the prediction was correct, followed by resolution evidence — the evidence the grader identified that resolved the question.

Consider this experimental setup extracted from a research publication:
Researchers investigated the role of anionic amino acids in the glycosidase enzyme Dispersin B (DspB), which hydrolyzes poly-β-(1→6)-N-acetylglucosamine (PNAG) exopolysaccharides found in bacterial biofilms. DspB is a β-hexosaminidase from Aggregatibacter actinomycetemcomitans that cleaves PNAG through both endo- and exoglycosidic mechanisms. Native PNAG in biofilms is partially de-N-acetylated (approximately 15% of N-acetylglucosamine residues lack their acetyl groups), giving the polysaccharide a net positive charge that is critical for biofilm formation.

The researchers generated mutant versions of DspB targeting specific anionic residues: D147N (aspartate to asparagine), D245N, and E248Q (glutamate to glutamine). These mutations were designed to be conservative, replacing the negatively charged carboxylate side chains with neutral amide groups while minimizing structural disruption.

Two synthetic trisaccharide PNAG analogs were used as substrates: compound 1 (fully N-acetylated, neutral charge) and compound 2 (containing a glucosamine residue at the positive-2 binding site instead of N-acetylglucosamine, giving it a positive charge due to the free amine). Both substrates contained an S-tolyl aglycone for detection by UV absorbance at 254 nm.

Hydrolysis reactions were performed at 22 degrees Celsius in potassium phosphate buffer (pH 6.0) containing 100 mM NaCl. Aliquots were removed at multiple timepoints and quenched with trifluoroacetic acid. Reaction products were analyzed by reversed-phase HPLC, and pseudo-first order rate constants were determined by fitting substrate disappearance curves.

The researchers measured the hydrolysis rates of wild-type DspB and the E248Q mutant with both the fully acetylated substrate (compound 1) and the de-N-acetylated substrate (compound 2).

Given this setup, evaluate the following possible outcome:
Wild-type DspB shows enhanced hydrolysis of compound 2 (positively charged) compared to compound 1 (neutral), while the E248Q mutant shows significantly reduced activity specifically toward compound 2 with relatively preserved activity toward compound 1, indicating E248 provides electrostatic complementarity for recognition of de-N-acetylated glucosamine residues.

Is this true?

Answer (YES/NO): NO